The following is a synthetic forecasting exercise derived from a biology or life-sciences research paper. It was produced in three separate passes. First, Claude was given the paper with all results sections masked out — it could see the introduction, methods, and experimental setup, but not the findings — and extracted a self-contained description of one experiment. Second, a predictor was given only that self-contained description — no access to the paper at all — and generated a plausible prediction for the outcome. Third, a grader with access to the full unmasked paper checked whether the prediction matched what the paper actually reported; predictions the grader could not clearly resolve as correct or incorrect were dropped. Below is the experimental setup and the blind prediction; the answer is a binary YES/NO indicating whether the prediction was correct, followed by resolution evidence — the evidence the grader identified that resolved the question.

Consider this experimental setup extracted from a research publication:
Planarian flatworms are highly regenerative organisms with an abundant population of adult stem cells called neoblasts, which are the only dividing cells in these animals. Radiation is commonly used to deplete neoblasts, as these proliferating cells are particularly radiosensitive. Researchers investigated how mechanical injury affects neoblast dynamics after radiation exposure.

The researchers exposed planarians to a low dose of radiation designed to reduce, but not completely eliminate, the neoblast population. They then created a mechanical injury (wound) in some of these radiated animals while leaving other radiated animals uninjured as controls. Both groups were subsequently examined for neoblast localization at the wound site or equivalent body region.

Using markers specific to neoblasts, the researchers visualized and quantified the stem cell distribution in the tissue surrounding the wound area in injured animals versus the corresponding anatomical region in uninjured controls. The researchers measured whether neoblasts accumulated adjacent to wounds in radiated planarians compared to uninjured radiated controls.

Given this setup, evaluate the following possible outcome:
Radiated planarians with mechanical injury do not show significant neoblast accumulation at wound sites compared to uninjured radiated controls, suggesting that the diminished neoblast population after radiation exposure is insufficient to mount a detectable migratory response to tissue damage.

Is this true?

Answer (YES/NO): NO